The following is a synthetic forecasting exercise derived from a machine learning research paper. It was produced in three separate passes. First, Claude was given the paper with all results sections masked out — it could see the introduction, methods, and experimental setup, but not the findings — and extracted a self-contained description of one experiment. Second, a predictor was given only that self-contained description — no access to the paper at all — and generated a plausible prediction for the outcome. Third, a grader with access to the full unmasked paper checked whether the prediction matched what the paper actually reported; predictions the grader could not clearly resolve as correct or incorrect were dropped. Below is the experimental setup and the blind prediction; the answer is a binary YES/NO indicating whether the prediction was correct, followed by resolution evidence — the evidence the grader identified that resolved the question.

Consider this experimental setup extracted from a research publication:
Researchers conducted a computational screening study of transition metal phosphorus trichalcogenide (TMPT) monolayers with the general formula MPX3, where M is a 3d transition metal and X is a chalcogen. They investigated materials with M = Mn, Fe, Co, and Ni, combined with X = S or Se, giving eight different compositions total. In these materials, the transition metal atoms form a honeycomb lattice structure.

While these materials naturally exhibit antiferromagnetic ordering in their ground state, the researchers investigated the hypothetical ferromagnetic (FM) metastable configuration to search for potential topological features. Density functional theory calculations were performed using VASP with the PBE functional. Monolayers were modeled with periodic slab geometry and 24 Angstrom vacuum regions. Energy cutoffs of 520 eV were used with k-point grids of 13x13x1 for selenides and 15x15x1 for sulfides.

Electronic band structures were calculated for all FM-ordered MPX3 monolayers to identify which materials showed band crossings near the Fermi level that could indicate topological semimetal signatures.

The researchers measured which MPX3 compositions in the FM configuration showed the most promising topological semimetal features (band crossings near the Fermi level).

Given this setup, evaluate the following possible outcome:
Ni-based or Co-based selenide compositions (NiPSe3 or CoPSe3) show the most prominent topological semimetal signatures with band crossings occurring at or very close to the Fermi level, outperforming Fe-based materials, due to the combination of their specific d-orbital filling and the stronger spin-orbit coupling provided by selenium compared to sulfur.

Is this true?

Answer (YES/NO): NO